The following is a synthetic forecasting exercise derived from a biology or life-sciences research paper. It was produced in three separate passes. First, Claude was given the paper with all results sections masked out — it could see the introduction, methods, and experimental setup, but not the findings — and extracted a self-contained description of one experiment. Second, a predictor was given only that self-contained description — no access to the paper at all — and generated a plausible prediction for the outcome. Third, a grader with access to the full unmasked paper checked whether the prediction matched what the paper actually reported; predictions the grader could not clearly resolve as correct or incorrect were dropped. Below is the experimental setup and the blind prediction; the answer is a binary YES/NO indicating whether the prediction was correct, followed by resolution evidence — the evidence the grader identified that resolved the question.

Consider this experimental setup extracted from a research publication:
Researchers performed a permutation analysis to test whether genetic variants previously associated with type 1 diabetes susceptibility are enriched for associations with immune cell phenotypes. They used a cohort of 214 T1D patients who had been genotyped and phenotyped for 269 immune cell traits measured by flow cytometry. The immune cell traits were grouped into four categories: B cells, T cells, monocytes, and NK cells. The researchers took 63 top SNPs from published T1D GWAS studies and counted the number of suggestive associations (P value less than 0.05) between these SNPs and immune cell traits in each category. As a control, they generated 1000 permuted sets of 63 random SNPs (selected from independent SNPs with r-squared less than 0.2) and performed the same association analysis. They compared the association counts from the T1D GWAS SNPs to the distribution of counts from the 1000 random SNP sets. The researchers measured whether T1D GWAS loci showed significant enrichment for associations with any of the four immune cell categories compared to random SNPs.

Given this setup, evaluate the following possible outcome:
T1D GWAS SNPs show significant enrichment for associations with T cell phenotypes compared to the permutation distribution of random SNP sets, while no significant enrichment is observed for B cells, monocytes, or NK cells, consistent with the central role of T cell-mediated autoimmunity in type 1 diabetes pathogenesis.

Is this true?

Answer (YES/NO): YES